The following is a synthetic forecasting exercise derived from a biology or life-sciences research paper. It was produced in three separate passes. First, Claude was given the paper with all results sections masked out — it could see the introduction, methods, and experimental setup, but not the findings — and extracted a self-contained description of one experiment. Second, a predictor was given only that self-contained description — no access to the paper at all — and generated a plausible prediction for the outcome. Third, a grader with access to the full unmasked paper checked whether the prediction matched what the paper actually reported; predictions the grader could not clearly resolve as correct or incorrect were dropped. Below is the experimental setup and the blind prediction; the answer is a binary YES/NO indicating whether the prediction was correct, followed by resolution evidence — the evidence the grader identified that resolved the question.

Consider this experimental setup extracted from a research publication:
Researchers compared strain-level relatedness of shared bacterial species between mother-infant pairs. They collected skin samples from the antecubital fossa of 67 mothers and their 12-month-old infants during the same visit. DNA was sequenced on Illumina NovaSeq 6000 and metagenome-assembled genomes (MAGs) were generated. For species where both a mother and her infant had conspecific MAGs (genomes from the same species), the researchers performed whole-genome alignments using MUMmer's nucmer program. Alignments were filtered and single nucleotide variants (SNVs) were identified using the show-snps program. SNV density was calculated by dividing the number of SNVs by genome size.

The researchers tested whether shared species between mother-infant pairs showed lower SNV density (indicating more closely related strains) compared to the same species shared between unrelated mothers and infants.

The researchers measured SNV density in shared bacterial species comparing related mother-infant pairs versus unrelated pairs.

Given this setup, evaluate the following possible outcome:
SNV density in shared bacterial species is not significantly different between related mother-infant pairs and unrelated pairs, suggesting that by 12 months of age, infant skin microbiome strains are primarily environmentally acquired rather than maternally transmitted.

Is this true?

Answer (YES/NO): NO